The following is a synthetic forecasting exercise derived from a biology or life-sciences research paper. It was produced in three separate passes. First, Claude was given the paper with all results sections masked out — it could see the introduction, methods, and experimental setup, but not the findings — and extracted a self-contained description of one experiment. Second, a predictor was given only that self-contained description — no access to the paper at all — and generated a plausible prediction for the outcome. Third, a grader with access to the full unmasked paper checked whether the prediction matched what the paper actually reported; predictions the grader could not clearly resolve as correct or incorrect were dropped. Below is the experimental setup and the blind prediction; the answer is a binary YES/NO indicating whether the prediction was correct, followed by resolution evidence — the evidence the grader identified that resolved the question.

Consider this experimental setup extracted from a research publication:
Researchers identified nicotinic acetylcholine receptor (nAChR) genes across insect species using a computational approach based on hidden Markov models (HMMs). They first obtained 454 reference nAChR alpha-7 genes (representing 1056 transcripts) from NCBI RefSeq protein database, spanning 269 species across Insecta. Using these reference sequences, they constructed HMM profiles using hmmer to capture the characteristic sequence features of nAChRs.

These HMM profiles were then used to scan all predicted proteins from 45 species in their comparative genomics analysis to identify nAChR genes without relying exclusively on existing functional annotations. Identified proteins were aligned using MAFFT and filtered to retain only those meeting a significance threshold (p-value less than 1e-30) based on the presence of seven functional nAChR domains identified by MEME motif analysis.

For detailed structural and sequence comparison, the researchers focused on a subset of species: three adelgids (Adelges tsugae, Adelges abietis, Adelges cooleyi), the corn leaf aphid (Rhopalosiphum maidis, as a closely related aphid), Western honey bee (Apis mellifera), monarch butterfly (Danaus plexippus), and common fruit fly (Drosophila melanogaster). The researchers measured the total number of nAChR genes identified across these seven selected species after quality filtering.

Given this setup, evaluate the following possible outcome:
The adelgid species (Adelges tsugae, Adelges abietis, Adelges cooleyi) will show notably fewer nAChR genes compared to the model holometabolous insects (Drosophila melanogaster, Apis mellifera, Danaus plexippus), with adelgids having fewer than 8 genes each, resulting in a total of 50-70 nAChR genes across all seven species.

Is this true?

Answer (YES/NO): NO